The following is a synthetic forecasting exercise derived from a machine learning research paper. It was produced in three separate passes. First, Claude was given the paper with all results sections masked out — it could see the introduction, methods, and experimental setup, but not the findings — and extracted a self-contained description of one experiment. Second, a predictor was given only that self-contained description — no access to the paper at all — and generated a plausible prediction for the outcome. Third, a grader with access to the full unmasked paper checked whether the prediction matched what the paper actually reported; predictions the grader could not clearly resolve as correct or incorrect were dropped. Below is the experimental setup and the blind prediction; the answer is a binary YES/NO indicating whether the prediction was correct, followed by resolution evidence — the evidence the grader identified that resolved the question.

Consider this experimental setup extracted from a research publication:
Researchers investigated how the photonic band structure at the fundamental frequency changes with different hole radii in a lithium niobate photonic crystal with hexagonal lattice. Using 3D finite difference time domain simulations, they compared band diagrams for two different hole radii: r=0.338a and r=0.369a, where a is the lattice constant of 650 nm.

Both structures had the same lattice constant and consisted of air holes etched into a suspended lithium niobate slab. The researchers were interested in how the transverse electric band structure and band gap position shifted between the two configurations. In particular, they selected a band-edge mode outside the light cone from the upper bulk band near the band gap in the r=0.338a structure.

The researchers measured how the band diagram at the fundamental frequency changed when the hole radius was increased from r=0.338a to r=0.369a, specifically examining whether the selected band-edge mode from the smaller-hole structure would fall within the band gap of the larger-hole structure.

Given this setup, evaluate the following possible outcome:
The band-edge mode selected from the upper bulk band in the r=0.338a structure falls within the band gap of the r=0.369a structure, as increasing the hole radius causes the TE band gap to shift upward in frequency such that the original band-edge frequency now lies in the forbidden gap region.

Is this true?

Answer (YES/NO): YES